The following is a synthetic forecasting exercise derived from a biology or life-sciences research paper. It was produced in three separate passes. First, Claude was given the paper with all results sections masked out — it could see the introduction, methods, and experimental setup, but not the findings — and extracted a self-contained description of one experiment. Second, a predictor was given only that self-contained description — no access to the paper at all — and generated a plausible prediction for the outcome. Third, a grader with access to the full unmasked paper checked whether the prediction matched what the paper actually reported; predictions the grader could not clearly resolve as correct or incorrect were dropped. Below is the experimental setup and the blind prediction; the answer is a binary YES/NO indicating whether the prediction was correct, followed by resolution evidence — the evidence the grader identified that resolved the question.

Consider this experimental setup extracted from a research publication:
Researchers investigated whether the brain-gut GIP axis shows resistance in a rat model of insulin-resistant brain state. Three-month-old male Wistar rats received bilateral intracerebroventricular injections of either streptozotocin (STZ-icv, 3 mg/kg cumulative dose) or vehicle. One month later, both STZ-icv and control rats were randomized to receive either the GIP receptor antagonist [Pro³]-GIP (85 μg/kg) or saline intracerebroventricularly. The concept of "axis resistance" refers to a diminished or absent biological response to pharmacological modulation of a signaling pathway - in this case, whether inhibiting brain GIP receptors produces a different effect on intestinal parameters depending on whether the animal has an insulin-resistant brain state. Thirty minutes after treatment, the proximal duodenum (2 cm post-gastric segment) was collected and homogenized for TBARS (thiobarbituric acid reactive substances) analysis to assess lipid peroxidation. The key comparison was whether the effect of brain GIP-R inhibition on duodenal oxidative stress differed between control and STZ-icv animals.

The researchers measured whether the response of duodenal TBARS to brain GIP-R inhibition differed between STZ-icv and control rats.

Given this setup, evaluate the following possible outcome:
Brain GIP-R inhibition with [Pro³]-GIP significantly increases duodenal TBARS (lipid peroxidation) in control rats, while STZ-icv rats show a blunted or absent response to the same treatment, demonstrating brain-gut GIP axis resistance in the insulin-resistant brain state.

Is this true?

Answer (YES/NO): YES